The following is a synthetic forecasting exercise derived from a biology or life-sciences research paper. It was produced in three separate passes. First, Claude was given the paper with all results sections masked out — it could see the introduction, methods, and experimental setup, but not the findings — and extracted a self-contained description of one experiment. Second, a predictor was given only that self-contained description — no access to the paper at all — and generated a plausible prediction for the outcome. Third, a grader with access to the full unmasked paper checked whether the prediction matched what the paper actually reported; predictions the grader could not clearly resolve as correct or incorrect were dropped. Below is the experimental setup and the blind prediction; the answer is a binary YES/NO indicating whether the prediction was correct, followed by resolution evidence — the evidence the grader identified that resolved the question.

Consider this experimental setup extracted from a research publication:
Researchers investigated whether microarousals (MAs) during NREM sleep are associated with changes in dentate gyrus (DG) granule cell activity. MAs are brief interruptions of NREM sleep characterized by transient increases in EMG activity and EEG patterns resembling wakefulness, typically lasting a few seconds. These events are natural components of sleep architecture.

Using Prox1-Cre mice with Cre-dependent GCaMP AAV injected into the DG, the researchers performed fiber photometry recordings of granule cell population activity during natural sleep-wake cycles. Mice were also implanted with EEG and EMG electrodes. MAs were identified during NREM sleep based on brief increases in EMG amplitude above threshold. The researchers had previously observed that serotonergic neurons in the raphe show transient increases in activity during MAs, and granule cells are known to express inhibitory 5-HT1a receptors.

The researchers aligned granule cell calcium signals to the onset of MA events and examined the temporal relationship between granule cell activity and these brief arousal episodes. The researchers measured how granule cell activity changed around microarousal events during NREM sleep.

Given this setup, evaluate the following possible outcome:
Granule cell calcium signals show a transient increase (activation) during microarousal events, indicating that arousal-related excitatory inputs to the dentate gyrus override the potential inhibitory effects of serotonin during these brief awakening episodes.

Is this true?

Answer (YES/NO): NO